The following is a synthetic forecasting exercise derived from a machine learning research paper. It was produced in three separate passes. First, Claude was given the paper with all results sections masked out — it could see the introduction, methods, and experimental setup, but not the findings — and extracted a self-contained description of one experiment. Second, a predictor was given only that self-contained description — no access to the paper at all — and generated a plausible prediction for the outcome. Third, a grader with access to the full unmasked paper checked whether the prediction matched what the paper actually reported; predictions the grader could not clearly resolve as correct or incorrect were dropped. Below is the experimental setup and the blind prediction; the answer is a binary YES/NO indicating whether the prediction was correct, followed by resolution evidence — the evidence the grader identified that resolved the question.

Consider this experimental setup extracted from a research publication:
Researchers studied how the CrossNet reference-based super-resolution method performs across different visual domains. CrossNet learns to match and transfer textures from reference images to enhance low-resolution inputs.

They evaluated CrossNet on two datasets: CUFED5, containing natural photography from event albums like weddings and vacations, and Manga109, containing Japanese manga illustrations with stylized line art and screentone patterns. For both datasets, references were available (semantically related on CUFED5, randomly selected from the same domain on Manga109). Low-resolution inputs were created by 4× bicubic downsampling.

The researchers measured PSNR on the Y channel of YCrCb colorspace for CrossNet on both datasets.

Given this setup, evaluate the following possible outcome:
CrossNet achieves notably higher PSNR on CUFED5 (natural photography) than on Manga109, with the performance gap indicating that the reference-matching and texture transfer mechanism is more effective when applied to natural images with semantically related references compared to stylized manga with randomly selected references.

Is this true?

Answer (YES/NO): YES